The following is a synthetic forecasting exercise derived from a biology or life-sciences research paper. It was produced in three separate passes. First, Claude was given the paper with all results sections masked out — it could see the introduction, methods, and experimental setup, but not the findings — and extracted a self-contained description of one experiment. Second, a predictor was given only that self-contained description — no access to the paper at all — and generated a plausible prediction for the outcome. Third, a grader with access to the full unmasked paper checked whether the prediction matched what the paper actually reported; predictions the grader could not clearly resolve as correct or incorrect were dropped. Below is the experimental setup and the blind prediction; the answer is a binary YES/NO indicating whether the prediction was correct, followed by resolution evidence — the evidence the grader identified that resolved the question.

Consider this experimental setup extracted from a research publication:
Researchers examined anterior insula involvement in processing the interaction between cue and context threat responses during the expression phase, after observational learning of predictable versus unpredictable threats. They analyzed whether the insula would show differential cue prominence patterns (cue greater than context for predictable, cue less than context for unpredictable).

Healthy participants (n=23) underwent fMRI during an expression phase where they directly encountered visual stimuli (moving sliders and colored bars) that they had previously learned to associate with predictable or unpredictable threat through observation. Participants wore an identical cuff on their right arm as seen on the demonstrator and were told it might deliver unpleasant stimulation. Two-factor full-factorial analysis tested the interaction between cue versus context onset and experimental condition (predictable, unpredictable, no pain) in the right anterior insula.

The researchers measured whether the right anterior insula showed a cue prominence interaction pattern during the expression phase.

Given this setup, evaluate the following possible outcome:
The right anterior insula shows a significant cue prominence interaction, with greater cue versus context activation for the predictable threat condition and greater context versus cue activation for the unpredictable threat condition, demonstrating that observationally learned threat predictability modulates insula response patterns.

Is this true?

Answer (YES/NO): YES